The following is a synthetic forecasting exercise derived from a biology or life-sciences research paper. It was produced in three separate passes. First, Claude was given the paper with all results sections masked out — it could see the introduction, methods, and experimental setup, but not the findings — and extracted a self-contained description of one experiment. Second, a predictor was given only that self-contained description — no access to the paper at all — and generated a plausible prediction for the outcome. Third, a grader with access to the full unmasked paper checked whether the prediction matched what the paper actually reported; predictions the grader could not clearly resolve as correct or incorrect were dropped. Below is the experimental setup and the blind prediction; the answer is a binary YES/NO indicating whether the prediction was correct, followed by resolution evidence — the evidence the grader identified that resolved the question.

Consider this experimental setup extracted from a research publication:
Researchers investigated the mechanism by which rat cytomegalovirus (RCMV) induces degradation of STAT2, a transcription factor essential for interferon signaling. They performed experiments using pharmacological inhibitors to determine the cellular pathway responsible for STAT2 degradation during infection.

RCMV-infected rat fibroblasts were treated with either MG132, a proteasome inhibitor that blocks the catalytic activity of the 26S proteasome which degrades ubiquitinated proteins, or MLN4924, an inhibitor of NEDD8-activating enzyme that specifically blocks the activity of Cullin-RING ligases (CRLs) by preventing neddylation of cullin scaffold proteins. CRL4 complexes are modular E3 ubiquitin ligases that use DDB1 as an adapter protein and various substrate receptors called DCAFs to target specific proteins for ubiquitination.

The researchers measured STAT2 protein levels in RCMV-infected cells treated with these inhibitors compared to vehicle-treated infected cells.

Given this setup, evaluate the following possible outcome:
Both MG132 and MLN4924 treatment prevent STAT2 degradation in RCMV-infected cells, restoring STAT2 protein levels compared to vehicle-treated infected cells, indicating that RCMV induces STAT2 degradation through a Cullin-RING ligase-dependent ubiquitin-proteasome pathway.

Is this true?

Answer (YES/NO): YES